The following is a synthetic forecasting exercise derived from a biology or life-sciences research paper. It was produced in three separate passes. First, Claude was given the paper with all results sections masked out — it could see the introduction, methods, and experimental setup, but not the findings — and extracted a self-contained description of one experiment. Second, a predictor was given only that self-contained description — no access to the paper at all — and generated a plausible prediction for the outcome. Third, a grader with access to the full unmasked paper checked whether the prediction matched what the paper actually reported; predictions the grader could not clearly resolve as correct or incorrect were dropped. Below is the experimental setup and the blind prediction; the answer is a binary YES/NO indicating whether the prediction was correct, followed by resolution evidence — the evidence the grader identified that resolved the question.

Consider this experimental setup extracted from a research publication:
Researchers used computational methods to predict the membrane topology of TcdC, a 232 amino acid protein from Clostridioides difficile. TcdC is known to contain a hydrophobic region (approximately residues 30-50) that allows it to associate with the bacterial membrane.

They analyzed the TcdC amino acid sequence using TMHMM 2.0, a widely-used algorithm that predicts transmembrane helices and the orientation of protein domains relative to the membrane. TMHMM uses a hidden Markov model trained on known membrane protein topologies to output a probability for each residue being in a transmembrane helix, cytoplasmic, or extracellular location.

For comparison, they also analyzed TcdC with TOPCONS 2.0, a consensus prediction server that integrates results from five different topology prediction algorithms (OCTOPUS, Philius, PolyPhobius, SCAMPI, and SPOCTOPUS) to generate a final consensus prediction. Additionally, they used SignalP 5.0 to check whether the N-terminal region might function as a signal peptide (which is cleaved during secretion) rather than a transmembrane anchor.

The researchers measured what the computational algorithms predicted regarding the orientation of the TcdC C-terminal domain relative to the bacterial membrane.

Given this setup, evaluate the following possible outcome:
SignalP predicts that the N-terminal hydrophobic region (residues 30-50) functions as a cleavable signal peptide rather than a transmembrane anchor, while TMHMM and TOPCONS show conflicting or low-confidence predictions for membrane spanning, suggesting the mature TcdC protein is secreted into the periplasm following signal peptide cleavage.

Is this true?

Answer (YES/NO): NO